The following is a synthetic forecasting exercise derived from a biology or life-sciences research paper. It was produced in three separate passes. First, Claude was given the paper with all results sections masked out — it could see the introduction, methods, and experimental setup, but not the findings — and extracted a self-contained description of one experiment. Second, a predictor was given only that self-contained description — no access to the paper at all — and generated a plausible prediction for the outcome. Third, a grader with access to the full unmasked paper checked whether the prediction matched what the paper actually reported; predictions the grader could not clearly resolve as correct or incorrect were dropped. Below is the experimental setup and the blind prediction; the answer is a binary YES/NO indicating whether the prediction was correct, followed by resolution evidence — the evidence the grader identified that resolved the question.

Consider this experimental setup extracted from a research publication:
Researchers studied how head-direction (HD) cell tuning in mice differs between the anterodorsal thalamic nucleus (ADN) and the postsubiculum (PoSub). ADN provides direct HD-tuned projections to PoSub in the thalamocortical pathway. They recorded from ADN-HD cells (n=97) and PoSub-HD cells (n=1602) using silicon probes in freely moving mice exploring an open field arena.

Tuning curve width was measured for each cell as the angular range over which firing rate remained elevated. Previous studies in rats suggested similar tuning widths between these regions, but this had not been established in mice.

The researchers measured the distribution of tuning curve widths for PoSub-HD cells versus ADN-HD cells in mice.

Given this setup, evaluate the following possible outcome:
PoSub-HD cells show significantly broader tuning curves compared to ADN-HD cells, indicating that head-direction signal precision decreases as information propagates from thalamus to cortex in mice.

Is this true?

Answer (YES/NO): NO